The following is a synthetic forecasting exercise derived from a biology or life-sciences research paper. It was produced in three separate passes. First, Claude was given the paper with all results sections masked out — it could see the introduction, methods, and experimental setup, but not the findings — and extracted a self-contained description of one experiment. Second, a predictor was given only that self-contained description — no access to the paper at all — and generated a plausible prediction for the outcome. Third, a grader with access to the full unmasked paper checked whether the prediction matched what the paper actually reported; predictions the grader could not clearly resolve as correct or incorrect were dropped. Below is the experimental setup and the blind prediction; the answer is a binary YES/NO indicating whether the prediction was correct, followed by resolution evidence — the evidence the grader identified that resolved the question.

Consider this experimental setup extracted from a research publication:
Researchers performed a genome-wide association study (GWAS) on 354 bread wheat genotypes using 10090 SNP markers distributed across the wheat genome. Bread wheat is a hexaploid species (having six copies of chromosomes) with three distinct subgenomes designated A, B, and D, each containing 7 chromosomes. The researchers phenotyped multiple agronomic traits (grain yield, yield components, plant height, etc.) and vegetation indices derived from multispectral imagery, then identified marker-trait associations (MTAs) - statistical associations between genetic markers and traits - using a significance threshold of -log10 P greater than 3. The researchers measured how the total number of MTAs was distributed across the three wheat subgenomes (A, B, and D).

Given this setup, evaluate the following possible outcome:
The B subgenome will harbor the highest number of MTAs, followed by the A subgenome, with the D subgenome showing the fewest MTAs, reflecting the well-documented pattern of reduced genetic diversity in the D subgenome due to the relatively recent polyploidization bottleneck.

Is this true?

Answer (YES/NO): YES